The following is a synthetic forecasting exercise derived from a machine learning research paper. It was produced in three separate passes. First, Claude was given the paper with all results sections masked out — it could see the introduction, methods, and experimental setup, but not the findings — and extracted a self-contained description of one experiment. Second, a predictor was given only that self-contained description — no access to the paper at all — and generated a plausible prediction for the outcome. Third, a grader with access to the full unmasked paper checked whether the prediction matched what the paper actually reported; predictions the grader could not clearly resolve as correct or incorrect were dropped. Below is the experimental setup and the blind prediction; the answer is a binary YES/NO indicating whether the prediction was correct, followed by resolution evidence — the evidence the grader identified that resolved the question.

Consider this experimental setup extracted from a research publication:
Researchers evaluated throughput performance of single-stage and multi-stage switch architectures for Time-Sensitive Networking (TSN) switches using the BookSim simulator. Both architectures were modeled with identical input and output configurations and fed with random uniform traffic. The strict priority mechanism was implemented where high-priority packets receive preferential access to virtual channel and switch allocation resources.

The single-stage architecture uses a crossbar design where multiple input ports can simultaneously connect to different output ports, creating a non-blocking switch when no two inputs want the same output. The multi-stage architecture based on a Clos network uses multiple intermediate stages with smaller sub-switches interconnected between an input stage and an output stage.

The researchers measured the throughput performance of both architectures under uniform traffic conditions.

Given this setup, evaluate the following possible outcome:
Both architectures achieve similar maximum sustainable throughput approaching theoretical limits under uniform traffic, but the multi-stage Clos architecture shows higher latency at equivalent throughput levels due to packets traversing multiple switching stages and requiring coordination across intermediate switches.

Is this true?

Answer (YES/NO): YES